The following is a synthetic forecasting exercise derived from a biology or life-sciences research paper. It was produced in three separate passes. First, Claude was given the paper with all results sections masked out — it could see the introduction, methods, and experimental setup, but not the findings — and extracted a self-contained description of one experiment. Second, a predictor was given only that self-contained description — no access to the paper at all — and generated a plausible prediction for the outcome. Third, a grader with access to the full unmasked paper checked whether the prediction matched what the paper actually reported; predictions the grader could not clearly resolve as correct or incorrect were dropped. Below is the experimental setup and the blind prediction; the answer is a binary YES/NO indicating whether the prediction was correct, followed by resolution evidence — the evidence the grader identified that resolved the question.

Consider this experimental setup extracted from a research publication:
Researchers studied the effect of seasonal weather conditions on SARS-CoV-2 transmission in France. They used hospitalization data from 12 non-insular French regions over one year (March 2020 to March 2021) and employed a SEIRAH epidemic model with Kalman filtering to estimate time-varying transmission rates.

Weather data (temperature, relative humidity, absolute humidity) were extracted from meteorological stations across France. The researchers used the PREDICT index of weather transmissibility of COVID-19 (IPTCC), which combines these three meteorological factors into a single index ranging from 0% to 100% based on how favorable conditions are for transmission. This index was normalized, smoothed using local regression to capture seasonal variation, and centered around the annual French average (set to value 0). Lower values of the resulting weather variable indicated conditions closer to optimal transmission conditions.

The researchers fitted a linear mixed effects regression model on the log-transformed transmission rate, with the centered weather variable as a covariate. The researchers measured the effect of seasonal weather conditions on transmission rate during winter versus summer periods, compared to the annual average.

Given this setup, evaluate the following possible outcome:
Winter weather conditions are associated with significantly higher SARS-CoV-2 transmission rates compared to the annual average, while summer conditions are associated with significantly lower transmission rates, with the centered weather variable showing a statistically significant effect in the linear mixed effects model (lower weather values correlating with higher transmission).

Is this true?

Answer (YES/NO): YES